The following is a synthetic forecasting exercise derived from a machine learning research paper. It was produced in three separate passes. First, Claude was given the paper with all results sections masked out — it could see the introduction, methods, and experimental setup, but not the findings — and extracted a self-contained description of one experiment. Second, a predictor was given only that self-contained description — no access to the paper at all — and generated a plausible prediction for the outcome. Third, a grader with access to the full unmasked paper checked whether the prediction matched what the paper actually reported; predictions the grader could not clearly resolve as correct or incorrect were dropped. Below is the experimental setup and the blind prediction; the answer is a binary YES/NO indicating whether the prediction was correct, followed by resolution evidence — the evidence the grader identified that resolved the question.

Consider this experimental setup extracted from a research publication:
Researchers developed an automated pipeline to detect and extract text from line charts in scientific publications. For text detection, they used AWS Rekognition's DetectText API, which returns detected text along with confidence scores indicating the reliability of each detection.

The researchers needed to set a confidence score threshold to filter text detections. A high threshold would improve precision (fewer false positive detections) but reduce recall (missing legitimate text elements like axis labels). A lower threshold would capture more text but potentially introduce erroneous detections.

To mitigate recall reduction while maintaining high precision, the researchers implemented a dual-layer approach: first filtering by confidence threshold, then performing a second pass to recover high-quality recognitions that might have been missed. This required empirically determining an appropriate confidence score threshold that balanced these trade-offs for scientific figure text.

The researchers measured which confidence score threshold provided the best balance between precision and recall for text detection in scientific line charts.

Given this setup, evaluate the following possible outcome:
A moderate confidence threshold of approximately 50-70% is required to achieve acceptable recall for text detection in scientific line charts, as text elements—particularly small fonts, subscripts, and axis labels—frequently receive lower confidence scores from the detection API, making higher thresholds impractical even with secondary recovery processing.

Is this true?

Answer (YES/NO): NO